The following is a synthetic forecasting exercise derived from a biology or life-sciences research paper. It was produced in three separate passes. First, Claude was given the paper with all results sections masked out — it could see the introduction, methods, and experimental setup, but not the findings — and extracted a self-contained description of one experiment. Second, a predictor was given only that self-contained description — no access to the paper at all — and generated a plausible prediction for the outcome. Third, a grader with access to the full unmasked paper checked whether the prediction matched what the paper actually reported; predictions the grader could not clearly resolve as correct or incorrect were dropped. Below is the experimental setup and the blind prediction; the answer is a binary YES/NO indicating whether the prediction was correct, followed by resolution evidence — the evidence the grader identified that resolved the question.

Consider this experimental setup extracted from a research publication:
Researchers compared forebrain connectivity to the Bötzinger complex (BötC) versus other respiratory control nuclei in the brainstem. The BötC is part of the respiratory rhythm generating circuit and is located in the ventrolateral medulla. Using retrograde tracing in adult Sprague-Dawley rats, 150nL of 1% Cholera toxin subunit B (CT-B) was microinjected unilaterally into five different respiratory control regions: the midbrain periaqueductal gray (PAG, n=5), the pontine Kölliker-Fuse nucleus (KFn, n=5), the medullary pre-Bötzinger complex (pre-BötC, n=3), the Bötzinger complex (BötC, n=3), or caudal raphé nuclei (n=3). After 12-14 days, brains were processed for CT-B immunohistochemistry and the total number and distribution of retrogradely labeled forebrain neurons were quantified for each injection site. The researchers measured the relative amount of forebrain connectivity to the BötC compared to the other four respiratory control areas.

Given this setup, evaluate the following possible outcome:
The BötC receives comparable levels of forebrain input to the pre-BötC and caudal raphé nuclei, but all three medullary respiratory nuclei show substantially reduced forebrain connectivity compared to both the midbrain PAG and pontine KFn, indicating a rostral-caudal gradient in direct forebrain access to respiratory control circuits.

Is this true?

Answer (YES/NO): NO